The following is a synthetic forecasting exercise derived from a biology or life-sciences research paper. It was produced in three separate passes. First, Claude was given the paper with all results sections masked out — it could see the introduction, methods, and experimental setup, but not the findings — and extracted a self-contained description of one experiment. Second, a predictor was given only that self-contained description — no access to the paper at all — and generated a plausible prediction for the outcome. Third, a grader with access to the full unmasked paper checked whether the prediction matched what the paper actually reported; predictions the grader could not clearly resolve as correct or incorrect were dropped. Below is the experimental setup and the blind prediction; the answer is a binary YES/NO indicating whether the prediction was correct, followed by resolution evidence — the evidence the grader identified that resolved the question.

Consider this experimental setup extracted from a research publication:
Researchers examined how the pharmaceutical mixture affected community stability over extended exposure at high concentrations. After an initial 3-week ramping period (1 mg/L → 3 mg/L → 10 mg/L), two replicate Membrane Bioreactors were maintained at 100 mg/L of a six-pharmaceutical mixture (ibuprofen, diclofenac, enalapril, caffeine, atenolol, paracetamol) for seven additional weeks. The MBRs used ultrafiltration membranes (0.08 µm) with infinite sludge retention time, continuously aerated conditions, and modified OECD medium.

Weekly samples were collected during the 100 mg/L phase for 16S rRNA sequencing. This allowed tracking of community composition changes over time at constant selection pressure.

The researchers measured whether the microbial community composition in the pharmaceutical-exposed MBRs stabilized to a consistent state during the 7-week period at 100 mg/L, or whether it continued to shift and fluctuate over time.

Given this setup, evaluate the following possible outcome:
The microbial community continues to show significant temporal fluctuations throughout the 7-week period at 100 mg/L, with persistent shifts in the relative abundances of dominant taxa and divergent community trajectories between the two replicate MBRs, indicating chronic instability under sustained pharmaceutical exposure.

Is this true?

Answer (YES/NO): NO